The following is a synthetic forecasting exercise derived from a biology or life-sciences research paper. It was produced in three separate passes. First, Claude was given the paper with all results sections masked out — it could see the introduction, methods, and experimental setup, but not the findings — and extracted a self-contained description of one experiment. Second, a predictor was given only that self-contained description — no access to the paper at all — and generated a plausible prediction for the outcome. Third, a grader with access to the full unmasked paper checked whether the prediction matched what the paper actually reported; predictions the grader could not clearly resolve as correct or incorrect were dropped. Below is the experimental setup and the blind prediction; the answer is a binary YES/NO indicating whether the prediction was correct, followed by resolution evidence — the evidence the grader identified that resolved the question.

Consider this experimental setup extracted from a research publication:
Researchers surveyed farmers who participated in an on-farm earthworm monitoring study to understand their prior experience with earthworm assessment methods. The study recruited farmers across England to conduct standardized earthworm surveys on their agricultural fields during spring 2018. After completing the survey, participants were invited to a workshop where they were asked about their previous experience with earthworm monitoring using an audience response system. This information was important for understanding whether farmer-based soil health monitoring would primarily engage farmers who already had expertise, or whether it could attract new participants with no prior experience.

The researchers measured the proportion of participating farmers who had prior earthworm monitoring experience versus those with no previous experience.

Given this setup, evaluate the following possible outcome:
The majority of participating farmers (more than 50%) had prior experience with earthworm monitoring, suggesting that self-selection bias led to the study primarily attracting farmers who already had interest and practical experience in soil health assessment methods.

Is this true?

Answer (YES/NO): NO